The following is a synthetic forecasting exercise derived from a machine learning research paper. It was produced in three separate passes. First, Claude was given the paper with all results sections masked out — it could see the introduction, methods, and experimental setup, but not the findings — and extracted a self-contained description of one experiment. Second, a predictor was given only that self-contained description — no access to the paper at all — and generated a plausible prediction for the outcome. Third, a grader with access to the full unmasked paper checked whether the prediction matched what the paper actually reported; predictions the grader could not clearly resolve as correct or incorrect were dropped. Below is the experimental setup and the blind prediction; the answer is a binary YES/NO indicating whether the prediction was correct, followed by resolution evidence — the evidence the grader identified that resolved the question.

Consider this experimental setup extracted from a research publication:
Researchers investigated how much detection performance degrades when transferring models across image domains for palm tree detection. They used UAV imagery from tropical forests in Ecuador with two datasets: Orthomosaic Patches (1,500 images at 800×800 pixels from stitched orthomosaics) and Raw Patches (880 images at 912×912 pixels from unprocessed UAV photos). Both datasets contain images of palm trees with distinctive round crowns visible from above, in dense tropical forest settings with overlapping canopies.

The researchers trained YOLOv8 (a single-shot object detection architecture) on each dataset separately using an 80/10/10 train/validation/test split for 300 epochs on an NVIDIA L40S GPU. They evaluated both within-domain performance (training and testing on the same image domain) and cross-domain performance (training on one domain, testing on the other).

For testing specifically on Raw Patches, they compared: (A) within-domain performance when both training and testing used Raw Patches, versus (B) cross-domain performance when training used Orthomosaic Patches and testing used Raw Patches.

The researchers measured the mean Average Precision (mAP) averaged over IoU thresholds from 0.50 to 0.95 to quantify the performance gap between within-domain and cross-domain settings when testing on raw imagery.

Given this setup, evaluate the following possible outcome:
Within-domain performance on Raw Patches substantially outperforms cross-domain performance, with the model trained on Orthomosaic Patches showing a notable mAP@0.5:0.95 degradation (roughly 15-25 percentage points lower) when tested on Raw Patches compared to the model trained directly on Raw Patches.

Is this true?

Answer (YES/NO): NO